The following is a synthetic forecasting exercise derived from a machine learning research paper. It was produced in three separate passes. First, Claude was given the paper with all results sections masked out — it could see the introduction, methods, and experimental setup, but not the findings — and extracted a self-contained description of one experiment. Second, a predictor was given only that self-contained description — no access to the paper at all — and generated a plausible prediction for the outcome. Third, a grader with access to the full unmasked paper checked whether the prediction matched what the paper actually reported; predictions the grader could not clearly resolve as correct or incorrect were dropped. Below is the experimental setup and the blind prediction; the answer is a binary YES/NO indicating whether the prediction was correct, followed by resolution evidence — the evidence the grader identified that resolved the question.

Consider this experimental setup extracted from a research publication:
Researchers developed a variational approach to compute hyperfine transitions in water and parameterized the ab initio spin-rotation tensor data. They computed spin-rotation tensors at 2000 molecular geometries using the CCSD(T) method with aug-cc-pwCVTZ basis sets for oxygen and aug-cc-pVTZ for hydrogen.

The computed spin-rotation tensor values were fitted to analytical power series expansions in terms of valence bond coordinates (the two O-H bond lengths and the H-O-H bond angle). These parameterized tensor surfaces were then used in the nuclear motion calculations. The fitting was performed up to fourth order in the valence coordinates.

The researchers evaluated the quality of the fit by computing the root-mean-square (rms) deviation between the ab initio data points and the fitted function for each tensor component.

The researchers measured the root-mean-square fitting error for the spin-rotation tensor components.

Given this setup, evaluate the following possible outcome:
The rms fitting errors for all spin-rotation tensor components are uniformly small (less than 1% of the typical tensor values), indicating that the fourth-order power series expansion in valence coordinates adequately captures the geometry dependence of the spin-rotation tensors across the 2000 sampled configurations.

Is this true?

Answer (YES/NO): YES